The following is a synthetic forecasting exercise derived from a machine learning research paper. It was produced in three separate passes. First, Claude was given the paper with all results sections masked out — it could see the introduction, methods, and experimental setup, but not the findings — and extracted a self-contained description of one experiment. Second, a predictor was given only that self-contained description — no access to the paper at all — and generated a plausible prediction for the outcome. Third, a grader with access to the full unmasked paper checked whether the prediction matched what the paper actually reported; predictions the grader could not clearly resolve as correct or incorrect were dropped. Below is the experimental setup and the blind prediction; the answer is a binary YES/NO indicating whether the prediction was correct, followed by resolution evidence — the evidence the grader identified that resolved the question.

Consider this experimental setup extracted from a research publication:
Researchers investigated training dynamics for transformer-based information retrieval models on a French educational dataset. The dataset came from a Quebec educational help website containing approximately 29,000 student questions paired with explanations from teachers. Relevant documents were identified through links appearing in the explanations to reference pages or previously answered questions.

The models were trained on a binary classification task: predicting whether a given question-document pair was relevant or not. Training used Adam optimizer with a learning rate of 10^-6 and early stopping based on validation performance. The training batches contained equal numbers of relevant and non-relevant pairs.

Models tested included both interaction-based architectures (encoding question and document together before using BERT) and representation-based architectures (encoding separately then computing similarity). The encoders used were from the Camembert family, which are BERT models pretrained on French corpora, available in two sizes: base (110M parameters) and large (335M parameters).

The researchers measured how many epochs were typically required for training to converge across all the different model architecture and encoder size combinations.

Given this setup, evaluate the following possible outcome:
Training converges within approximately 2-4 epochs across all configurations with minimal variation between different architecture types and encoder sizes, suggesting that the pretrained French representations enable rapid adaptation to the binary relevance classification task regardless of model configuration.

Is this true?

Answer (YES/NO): NO